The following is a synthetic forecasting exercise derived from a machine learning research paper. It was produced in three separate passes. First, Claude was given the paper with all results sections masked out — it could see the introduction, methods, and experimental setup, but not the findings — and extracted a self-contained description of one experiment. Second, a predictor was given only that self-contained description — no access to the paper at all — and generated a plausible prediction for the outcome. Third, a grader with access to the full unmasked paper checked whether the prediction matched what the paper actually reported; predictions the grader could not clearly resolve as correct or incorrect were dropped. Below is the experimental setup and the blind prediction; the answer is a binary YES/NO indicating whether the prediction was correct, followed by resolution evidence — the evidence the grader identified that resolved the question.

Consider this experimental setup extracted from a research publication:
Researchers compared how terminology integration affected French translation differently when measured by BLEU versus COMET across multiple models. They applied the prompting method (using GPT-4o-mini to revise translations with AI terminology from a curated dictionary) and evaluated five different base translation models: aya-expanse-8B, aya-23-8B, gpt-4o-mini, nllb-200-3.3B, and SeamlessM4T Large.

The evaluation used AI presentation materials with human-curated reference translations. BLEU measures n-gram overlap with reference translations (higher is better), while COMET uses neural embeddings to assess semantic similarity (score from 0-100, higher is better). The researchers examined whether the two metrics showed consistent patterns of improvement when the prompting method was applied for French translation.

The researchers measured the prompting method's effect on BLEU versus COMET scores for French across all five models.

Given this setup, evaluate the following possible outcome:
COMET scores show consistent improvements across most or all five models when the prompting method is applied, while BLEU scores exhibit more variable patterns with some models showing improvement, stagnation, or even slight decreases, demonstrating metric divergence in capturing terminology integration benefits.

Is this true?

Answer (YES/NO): NO